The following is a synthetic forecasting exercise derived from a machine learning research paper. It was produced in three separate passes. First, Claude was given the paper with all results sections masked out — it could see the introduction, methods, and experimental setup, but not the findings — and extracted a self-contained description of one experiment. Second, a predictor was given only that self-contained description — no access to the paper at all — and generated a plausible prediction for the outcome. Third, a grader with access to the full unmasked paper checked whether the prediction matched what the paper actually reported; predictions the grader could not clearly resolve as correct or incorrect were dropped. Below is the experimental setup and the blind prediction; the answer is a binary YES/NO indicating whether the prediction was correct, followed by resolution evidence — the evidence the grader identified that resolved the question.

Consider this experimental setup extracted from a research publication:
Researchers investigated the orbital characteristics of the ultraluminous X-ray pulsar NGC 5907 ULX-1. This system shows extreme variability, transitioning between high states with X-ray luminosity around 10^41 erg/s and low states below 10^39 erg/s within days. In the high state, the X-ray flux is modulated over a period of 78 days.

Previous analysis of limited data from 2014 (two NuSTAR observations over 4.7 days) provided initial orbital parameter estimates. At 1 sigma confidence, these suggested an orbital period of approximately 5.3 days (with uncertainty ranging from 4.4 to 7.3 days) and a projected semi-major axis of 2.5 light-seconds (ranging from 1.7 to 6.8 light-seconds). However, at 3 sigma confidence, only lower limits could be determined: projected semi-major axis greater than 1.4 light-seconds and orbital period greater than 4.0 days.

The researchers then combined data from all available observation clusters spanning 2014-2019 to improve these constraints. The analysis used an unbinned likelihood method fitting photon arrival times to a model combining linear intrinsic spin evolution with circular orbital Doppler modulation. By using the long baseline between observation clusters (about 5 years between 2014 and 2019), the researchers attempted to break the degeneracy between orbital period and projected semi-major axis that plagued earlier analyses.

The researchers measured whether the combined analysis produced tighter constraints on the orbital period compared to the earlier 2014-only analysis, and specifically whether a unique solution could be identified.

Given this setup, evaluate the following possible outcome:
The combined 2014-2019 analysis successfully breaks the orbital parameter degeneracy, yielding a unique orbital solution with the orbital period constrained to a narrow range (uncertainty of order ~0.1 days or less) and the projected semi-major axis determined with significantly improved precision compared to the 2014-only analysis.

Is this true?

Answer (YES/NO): NO